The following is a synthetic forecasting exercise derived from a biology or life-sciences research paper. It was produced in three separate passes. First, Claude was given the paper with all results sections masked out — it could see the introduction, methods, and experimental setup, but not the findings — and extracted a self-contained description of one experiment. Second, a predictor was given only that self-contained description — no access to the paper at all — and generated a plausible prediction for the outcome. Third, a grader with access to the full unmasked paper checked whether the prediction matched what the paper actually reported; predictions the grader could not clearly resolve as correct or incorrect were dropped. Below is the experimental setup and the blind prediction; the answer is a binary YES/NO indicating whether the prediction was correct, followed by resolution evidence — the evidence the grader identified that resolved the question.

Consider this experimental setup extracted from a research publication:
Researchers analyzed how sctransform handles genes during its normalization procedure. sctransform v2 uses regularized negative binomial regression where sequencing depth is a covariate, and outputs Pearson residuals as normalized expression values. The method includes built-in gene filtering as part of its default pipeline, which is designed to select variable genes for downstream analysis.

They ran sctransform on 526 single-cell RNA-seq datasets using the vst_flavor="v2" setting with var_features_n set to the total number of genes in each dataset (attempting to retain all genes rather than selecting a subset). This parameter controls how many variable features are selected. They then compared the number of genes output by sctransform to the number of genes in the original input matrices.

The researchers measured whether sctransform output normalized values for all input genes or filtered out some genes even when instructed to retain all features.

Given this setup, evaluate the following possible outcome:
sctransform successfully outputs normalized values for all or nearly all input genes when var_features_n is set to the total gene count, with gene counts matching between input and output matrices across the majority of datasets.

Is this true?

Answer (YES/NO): NO